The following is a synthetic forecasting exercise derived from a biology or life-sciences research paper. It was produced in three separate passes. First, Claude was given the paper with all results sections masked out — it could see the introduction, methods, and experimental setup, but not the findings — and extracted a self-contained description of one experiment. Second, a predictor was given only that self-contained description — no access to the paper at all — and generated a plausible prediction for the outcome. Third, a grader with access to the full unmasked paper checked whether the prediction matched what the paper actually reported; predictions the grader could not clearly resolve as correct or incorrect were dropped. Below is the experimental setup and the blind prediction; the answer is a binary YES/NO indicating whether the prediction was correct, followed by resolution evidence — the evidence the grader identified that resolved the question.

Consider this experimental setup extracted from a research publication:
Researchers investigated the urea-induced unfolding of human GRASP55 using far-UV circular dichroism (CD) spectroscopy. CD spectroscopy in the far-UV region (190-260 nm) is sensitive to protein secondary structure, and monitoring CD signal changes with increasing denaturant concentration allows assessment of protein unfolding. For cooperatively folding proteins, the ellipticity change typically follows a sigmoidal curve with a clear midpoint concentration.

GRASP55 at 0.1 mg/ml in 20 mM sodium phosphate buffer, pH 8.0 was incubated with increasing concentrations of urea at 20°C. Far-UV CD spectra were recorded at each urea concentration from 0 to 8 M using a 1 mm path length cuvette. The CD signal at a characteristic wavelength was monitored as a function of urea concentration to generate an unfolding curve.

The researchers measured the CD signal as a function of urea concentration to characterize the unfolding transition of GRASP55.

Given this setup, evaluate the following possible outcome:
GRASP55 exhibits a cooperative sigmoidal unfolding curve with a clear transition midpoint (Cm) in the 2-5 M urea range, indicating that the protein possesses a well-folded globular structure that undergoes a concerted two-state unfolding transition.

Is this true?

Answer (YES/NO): NO